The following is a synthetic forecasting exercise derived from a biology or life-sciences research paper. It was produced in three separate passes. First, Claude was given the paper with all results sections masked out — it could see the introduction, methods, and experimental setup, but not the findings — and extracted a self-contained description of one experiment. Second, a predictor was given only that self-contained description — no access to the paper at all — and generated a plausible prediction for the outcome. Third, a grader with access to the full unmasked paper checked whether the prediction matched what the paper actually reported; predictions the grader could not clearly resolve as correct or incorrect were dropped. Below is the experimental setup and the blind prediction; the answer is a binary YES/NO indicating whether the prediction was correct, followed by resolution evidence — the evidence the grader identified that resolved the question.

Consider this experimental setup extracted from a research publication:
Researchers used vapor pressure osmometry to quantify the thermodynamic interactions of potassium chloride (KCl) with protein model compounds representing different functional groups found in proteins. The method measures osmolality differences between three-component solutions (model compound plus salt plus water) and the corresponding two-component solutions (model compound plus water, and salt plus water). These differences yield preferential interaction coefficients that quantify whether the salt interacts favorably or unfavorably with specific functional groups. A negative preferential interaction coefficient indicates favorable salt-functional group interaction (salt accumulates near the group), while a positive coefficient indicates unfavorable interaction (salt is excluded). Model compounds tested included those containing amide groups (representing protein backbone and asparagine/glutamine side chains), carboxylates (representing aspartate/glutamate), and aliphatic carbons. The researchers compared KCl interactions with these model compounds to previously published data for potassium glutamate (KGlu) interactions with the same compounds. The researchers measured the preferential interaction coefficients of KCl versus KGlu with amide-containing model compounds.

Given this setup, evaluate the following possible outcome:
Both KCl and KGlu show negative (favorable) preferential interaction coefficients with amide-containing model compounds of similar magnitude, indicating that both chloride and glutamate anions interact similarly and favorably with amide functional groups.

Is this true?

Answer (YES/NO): NO